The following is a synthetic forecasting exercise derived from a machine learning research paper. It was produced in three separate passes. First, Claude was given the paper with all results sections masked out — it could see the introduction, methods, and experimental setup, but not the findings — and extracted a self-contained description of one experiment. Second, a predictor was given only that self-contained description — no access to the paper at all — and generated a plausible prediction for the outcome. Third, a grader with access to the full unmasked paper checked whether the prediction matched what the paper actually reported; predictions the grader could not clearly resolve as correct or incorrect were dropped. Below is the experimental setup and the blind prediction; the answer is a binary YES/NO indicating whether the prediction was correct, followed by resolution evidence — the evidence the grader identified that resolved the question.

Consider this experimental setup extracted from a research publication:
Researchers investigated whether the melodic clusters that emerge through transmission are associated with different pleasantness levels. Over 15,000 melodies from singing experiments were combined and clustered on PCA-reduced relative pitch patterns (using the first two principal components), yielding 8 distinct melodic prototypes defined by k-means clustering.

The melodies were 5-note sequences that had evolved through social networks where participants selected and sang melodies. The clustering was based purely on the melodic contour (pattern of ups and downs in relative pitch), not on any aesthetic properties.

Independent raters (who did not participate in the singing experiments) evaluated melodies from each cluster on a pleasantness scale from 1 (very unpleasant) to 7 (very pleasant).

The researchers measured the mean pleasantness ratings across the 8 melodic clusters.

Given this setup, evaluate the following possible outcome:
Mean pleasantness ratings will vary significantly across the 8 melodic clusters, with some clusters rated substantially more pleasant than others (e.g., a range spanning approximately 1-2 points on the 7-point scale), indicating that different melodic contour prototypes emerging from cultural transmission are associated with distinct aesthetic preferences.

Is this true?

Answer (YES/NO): YES